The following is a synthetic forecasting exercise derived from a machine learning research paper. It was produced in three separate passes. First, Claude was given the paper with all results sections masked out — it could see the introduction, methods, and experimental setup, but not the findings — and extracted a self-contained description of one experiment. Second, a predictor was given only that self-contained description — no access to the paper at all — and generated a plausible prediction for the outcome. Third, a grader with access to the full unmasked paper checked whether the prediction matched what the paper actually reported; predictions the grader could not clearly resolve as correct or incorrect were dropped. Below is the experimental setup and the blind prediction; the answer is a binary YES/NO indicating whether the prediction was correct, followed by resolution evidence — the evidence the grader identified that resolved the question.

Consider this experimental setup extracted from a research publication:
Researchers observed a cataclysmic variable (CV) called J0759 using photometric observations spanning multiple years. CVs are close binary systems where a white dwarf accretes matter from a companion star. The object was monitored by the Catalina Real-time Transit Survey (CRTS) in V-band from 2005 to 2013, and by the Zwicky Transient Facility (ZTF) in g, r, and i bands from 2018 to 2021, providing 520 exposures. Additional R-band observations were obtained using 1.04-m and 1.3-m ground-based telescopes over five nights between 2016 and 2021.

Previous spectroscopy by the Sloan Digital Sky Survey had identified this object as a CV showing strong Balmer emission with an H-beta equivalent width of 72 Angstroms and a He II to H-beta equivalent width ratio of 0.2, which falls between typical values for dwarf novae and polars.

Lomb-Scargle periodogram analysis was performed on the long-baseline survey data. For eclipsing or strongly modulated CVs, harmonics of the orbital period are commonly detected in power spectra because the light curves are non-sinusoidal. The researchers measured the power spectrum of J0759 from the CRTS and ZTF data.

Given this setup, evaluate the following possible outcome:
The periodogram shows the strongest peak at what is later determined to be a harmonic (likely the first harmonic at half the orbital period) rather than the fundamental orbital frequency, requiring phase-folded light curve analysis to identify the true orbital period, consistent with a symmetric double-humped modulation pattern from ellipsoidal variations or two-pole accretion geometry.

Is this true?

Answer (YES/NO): NO